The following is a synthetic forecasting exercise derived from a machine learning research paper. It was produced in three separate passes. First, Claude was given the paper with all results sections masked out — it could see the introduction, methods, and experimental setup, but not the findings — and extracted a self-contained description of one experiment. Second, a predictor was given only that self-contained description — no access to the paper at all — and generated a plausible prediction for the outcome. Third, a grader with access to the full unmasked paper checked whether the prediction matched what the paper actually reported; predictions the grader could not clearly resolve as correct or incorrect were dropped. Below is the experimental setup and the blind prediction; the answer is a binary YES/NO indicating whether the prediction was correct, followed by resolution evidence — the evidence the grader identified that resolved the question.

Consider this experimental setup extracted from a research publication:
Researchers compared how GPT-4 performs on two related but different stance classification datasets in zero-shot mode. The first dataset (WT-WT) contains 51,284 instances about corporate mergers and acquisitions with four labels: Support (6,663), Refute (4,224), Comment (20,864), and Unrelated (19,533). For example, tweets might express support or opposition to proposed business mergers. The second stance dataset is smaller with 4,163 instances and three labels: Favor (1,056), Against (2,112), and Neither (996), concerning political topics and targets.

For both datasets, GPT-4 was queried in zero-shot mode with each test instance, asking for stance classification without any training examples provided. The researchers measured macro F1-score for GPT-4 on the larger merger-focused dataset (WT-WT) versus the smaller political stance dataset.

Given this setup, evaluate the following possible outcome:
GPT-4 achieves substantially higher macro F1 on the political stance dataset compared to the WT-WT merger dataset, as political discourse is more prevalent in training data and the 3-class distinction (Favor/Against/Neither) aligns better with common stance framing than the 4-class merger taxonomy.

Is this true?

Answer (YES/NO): NO